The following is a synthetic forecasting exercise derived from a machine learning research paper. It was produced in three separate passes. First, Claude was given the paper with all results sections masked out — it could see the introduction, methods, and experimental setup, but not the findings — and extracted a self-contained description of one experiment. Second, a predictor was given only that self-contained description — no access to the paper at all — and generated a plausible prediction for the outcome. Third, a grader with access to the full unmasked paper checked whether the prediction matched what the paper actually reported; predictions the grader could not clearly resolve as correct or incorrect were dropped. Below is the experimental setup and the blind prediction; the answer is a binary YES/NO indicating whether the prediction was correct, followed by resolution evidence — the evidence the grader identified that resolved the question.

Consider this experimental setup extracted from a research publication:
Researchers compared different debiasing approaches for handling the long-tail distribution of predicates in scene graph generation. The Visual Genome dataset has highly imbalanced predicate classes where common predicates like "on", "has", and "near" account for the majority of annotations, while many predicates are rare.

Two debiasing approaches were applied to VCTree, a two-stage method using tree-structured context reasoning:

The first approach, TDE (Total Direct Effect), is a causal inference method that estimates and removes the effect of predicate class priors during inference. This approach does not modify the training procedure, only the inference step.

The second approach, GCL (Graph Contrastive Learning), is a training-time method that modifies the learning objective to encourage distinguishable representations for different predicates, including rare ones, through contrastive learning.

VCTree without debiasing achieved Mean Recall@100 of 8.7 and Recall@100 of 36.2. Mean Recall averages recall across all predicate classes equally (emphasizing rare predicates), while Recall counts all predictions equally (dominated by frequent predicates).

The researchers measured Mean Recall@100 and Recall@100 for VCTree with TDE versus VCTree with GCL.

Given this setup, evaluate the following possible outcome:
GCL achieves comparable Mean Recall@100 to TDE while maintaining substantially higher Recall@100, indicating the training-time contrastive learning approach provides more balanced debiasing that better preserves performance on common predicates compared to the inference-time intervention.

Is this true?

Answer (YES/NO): NO